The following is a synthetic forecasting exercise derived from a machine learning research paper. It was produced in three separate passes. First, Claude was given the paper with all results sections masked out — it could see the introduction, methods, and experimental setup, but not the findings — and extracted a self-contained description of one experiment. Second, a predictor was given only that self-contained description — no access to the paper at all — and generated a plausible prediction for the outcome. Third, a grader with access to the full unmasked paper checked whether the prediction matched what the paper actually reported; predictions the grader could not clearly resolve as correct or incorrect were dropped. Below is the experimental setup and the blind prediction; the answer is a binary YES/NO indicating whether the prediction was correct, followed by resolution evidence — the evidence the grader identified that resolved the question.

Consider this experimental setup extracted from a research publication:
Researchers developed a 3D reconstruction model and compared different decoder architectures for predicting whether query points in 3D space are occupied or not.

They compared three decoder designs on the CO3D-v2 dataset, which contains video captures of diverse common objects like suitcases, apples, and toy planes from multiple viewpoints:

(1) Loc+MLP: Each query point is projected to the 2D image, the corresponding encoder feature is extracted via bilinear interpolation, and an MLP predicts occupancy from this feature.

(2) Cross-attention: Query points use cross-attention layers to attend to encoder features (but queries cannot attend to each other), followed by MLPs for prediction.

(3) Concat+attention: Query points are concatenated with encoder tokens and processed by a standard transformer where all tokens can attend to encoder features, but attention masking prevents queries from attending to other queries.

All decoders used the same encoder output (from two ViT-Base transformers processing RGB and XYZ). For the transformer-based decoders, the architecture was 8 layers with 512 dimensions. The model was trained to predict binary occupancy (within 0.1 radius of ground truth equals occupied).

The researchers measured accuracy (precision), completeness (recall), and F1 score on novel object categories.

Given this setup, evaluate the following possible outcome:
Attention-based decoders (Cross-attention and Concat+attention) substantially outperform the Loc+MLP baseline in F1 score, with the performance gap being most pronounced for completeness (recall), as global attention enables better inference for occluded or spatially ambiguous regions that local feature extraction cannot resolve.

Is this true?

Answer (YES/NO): YES